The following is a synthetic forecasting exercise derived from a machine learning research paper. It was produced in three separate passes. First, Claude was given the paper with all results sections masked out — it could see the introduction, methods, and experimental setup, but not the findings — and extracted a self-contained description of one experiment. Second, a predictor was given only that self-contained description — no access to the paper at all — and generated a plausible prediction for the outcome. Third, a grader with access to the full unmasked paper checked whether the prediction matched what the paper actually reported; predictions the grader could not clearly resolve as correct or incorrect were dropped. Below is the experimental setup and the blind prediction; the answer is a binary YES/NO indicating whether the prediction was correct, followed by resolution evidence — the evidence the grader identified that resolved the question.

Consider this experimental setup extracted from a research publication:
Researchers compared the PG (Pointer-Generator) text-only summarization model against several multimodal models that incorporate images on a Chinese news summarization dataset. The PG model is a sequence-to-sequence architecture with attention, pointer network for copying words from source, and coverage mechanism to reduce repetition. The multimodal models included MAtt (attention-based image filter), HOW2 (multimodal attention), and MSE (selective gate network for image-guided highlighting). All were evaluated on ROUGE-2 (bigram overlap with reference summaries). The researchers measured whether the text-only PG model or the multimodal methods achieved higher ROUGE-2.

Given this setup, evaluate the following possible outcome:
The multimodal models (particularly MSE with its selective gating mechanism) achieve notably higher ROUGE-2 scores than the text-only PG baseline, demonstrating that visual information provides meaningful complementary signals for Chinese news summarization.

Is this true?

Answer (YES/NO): NO